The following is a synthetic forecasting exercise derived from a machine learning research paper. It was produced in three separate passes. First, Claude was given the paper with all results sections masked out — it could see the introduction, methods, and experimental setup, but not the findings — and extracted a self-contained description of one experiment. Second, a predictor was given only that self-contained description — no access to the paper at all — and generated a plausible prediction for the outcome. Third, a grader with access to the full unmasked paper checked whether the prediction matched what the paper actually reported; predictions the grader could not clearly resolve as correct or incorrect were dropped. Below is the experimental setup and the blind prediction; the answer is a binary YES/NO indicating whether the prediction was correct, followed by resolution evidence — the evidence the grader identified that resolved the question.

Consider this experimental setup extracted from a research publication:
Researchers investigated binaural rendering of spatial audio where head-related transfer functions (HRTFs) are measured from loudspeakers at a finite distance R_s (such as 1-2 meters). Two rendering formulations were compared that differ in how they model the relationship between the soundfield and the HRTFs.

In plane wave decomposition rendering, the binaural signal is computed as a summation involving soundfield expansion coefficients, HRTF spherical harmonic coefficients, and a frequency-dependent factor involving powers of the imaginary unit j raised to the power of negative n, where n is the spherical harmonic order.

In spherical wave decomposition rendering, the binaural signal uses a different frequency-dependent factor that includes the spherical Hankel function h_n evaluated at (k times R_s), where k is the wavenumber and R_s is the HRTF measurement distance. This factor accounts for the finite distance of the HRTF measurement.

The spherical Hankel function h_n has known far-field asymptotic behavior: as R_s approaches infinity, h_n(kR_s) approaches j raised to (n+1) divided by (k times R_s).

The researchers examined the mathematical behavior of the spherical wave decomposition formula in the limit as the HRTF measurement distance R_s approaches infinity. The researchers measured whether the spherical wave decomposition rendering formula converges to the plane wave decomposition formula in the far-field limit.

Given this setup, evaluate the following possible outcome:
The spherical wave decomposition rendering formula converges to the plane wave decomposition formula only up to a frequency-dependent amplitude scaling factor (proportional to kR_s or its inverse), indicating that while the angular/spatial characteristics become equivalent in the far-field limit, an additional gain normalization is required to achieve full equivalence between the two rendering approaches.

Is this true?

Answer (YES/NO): NO